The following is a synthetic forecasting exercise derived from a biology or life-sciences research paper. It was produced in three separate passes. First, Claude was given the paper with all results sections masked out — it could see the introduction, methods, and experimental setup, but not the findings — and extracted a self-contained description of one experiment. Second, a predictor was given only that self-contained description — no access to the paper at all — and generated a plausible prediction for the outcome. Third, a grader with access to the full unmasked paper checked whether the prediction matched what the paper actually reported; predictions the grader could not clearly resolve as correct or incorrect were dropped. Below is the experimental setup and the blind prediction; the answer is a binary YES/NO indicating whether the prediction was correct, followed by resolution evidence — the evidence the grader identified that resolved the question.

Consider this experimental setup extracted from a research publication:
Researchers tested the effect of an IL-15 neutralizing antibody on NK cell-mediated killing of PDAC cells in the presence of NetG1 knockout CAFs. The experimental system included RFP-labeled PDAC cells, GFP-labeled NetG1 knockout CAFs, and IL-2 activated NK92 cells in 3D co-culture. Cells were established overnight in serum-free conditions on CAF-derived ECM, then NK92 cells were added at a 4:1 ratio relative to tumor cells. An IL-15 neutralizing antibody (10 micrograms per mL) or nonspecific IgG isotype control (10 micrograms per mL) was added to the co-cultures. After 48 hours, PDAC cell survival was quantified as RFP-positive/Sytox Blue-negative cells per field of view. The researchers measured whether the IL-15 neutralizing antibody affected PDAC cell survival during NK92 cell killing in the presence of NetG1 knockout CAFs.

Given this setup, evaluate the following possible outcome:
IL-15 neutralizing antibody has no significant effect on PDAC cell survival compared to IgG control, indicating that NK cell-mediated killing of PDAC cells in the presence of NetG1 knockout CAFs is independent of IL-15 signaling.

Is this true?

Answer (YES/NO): NO